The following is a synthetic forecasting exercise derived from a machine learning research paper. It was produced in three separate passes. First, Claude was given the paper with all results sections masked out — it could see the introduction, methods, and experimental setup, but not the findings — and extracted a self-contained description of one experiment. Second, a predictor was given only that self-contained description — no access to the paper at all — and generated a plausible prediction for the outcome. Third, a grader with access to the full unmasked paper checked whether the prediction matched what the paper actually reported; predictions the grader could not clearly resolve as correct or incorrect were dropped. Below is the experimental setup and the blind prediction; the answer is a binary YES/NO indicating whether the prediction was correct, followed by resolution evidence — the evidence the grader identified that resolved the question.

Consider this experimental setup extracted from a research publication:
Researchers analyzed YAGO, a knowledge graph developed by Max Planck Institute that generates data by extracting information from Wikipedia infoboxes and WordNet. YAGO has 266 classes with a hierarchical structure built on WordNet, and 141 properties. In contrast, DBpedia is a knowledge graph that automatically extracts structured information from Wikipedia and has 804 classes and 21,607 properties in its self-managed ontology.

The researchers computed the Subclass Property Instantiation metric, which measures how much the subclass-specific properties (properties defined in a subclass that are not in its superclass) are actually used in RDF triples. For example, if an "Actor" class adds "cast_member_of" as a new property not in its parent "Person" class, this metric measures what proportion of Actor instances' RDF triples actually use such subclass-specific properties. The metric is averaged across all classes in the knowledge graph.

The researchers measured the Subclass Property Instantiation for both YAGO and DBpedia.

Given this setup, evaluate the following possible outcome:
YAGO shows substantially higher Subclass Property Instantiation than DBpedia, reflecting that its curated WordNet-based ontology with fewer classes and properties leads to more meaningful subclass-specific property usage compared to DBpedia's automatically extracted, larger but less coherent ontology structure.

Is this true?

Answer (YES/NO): NO